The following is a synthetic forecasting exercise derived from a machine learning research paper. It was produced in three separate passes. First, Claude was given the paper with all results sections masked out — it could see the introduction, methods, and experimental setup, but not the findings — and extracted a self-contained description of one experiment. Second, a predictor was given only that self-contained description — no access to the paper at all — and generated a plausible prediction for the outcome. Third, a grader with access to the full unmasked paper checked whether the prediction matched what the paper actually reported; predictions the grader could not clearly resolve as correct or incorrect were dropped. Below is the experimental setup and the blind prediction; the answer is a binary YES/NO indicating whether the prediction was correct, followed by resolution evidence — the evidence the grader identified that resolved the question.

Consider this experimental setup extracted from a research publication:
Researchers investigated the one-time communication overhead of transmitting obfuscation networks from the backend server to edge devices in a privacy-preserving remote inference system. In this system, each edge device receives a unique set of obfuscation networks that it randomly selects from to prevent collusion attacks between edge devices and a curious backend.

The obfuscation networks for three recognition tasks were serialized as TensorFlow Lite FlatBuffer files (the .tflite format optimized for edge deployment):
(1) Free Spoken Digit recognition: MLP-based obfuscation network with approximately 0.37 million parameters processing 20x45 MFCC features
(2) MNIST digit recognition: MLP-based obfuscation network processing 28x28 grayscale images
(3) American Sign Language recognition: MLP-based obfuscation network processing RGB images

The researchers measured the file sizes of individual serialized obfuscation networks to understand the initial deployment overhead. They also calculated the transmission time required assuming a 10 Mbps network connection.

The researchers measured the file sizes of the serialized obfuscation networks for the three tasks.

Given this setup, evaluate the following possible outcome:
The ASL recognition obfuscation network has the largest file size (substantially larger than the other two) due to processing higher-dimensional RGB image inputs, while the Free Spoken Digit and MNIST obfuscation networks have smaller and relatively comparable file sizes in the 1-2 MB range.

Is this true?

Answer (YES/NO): NO